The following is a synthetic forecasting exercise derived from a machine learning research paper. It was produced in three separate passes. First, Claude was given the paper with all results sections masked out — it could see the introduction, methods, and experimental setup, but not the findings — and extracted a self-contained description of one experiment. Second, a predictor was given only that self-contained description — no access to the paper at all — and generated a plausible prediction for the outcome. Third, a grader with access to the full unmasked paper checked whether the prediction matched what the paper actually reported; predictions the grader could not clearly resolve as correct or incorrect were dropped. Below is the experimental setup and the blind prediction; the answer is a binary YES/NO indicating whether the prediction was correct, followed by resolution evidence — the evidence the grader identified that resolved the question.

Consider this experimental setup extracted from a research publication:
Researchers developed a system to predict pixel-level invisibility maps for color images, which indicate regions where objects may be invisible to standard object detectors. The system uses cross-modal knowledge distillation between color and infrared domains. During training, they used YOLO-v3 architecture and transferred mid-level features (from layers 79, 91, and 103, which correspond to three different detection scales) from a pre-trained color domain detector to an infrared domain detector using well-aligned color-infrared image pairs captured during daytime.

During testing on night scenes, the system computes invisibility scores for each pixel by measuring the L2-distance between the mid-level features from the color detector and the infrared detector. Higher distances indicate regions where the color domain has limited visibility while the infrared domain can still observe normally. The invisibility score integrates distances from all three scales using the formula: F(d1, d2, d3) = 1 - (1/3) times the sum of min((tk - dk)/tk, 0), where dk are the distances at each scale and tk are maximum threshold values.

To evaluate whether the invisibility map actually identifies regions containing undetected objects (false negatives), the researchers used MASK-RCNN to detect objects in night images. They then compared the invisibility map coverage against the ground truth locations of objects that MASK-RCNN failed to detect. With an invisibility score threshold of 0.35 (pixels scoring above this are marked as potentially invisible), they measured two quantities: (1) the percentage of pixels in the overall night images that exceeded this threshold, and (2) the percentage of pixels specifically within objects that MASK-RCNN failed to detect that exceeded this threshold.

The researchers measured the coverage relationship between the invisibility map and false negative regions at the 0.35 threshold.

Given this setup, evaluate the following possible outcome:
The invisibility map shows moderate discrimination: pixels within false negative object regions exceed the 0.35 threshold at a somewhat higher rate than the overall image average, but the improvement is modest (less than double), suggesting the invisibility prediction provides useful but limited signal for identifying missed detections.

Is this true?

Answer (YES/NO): NO